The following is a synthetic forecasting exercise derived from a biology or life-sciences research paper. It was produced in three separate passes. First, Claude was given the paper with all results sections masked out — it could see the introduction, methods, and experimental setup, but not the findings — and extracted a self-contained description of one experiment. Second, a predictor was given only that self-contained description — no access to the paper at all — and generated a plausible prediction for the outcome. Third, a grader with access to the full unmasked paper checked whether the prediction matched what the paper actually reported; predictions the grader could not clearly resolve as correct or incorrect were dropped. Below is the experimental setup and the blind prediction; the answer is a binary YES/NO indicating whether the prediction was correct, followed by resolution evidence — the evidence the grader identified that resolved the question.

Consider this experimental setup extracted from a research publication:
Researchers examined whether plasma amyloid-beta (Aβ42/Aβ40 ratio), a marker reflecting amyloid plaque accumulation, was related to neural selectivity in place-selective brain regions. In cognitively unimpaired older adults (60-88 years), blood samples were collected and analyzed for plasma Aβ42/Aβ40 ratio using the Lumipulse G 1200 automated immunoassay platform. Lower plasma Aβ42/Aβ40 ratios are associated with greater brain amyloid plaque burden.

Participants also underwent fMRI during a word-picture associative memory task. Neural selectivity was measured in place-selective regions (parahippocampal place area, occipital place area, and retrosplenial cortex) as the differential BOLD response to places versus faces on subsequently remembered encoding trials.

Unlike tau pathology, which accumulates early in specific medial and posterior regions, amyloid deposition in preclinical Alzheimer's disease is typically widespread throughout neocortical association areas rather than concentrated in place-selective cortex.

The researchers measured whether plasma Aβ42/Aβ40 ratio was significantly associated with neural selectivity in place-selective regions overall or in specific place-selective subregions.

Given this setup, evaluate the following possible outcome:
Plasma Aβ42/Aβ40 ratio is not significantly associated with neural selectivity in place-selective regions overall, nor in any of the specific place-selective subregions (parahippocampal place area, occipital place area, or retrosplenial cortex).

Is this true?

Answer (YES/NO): NO